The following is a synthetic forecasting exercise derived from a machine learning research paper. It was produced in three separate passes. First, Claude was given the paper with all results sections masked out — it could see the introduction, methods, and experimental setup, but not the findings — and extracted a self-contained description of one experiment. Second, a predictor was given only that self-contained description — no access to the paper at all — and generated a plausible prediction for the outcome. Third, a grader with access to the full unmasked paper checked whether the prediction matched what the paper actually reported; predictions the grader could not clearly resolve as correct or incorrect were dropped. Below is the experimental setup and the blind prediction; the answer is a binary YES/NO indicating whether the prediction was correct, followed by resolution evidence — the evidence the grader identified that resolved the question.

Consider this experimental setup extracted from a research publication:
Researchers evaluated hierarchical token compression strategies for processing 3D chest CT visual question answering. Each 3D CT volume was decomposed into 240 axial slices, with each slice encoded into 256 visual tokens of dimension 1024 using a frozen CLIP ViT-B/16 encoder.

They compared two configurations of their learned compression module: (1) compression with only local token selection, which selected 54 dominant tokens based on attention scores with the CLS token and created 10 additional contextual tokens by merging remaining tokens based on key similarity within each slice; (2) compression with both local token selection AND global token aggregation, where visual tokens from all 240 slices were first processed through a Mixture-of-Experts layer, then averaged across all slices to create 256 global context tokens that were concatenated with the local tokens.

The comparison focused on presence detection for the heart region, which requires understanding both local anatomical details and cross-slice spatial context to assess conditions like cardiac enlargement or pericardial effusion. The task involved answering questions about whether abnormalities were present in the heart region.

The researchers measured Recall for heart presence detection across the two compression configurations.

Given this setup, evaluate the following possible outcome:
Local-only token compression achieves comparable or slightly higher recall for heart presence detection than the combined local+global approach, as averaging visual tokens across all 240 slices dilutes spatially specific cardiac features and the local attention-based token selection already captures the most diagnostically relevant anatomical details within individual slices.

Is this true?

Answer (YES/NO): NO